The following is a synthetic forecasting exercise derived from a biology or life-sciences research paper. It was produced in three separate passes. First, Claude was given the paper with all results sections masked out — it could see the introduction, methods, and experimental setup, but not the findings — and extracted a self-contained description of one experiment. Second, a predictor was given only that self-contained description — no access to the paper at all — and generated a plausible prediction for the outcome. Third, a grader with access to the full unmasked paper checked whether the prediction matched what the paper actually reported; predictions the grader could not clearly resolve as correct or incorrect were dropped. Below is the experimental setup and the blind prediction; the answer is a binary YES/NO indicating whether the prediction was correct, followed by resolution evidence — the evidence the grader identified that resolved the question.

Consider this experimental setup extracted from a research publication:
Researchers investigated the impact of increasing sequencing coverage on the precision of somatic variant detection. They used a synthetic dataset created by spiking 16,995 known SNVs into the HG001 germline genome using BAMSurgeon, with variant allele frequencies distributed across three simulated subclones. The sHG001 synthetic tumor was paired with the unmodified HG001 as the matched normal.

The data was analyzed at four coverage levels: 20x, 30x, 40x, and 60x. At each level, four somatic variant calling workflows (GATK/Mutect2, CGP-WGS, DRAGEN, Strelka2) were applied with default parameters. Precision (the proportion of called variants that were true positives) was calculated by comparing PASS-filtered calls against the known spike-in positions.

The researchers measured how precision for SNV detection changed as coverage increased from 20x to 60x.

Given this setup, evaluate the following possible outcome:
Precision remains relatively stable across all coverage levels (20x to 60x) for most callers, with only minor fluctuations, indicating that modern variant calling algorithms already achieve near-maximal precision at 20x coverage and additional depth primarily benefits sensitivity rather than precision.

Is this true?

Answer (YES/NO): YES